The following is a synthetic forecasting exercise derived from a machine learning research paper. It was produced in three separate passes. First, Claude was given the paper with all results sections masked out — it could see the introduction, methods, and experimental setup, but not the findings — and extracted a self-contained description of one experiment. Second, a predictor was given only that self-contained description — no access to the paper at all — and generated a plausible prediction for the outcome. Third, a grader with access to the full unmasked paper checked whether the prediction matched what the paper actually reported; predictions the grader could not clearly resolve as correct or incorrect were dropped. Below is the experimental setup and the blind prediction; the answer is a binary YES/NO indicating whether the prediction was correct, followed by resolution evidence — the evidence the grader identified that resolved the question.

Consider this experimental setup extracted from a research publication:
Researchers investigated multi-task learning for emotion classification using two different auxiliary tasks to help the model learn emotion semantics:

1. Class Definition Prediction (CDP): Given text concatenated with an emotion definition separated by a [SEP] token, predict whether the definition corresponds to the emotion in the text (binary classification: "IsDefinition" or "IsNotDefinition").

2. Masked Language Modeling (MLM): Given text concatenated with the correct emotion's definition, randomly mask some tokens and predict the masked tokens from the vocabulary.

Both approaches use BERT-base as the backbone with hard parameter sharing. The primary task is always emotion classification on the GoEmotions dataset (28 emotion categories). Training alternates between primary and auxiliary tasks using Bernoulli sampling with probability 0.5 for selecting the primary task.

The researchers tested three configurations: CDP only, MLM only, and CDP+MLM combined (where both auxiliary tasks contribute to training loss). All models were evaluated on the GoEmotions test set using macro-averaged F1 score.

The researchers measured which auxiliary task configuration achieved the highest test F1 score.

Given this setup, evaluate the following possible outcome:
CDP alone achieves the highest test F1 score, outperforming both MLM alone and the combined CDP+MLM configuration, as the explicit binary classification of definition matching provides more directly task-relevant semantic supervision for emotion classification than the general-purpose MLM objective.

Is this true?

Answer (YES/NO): YES